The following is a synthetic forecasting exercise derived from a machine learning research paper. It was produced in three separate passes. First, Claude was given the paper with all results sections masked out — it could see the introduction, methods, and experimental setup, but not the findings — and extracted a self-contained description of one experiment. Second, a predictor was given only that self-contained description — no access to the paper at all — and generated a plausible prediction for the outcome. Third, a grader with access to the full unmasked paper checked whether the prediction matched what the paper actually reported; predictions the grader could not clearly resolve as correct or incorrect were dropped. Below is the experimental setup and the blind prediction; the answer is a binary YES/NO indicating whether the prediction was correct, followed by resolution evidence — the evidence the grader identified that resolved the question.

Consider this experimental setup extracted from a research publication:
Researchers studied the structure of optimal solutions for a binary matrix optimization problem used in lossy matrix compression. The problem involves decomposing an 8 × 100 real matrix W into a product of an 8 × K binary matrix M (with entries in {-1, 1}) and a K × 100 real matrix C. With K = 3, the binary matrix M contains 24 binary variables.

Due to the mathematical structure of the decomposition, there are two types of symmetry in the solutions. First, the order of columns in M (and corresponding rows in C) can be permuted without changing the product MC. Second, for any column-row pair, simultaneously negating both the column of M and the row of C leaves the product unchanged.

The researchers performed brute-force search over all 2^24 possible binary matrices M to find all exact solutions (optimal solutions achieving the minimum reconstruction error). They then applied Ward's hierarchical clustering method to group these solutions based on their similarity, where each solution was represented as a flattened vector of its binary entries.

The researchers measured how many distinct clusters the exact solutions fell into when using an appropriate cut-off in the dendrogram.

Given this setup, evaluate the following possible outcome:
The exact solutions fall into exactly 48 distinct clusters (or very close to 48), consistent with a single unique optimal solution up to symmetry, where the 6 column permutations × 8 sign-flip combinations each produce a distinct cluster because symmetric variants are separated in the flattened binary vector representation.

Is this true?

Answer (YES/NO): NO